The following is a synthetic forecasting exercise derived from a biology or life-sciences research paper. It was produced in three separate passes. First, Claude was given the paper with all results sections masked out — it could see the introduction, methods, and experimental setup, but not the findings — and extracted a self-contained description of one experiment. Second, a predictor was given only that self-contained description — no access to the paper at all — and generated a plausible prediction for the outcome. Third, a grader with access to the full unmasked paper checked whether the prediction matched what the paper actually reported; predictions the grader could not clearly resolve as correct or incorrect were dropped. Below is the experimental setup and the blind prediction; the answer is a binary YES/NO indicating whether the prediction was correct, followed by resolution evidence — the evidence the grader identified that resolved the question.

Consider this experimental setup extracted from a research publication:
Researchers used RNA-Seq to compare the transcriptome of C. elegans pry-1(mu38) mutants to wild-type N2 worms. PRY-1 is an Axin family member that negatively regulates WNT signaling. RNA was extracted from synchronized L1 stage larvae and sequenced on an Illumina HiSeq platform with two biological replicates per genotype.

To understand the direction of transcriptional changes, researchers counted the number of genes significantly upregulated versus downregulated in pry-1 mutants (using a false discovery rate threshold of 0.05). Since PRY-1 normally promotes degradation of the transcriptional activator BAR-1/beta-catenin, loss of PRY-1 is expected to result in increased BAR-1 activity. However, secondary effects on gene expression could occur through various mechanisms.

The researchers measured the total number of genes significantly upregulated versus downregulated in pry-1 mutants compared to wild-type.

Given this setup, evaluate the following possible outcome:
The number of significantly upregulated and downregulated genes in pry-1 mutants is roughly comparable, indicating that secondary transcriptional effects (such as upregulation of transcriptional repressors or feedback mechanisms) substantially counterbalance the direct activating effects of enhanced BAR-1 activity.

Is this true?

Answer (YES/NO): NO